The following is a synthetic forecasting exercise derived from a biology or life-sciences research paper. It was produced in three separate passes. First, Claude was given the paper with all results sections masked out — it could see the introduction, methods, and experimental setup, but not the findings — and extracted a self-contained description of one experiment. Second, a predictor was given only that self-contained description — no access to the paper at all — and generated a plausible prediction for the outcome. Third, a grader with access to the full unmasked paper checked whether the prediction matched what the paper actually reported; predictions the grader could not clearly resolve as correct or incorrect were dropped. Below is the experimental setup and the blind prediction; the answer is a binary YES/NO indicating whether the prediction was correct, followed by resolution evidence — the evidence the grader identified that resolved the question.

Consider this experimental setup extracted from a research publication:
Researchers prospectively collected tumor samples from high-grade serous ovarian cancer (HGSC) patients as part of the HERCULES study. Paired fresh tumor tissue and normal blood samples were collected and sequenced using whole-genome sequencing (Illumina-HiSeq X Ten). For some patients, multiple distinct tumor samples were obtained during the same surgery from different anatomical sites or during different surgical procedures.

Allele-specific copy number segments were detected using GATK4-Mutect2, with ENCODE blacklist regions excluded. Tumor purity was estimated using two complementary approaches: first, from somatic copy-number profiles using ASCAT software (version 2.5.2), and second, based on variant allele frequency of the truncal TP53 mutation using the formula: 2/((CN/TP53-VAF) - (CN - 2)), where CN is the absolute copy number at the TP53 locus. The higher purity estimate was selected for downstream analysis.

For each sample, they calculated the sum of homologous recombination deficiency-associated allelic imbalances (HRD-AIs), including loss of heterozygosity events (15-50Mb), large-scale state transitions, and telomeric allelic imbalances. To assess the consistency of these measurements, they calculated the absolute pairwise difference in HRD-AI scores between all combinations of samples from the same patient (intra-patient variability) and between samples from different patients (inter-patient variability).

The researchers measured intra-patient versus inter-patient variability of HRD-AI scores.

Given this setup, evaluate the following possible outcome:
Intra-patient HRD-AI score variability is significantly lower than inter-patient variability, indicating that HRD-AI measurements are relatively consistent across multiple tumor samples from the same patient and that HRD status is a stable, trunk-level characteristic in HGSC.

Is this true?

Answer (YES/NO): YES